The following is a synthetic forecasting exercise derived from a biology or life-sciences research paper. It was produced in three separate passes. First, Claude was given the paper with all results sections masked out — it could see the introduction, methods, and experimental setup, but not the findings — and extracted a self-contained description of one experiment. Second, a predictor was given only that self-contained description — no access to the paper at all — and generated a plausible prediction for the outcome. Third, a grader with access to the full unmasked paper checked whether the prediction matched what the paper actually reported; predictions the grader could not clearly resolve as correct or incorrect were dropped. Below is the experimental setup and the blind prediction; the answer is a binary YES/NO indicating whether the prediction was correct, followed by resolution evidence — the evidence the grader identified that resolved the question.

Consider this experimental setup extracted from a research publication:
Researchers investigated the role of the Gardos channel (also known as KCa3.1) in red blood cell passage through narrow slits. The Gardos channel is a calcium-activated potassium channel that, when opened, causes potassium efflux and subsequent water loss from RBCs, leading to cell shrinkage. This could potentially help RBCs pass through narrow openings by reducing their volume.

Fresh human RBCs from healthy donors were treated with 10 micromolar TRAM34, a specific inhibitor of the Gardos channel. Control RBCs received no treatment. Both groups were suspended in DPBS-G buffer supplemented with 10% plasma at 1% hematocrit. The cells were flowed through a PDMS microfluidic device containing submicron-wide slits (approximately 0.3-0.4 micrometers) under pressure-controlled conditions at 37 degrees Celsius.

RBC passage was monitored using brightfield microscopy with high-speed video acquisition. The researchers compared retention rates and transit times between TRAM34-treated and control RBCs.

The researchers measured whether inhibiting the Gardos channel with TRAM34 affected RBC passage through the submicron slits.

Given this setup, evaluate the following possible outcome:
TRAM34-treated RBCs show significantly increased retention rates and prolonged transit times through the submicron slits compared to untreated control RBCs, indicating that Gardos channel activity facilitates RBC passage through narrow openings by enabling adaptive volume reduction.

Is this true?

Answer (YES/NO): NO